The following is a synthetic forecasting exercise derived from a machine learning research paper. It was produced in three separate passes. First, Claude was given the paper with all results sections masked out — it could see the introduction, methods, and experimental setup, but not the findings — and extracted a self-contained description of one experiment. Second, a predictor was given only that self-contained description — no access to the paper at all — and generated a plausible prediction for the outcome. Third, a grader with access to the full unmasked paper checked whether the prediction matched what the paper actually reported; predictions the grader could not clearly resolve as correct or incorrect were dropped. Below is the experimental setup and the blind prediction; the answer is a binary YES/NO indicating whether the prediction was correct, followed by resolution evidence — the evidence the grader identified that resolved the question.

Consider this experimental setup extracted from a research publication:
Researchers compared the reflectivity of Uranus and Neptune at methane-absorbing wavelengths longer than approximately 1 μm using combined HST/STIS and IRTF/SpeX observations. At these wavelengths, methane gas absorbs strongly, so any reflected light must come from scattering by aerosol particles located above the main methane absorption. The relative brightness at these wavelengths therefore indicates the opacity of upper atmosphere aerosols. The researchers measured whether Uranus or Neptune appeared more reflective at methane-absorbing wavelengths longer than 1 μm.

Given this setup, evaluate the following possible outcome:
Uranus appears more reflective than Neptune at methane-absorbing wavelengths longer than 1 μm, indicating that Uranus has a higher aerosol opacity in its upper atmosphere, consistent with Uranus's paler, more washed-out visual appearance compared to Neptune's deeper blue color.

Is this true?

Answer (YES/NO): NO